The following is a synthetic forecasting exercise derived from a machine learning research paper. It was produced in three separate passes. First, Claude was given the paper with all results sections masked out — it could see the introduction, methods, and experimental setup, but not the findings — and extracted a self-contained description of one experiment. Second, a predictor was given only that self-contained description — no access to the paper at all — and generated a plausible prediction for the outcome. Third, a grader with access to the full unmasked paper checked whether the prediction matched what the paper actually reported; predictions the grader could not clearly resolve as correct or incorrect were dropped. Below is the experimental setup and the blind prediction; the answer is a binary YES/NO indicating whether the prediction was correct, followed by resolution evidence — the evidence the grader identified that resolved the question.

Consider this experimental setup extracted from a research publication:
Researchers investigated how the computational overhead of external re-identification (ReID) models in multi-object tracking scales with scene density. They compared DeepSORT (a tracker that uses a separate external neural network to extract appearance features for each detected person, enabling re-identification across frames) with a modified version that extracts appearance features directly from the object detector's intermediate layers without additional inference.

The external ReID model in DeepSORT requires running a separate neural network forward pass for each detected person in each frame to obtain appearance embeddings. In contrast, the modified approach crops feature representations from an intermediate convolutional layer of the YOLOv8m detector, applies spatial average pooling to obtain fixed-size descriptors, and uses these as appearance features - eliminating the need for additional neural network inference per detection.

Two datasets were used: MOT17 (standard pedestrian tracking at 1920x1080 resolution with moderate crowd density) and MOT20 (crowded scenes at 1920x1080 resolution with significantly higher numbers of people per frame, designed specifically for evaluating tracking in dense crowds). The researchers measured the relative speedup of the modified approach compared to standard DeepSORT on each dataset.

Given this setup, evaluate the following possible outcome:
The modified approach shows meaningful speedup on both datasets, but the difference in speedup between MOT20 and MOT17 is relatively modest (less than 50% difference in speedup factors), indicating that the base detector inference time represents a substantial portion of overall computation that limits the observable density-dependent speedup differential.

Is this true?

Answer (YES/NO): NO